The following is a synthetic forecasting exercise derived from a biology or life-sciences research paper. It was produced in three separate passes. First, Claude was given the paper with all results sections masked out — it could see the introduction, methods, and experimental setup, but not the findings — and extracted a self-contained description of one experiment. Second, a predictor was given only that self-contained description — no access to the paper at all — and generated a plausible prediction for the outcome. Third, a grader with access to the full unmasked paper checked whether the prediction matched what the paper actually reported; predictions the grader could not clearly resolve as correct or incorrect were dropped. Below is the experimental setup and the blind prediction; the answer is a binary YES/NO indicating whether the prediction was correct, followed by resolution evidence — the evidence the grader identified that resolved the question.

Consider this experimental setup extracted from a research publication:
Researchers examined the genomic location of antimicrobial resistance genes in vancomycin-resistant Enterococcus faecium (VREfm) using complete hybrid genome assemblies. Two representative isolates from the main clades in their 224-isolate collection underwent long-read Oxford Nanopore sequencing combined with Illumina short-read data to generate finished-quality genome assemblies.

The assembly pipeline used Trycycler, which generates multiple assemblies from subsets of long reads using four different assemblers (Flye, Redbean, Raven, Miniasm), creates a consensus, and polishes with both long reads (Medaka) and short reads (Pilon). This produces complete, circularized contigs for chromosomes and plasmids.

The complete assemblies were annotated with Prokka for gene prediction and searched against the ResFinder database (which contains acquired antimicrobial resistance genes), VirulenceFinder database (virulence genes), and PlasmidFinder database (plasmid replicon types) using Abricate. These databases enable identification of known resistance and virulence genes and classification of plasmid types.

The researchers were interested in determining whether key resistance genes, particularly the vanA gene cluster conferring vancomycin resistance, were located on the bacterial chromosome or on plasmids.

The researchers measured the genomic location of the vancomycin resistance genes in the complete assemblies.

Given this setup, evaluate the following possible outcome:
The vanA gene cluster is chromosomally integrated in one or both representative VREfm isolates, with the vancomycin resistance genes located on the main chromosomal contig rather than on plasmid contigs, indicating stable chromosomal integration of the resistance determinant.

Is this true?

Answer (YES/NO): NO